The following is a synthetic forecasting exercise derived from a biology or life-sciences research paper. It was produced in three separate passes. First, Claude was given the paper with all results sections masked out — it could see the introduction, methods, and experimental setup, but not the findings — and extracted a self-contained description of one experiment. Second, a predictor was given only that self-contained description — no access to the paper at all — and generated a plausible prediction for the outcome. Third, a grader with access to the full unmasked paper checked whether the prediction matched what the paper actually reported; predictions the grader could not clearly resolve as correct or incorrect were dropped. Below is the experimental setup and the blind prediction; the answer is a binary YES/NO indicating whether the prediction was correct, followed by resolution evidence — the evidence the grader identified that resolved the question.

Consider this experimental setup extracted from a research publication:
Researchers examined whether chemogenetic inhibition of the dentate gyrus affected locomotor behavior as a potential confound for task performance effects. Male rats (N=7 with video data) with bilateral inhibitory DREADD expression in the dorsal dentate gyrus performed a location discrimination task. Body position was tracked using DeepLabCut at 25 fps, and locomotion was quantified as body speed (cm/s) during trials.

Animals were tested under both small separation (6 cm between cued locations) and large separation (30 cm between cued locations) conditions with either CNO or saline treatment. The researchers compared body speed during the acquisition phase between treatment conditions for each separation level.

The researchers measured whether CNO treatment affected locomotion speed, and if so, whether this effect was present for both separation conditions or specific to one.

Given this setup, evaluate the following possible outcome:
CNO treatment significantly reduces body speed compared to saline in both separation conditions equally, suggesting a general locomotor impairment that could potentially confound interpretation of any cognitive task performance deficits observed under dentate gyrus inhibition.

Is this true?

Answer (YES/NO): NO